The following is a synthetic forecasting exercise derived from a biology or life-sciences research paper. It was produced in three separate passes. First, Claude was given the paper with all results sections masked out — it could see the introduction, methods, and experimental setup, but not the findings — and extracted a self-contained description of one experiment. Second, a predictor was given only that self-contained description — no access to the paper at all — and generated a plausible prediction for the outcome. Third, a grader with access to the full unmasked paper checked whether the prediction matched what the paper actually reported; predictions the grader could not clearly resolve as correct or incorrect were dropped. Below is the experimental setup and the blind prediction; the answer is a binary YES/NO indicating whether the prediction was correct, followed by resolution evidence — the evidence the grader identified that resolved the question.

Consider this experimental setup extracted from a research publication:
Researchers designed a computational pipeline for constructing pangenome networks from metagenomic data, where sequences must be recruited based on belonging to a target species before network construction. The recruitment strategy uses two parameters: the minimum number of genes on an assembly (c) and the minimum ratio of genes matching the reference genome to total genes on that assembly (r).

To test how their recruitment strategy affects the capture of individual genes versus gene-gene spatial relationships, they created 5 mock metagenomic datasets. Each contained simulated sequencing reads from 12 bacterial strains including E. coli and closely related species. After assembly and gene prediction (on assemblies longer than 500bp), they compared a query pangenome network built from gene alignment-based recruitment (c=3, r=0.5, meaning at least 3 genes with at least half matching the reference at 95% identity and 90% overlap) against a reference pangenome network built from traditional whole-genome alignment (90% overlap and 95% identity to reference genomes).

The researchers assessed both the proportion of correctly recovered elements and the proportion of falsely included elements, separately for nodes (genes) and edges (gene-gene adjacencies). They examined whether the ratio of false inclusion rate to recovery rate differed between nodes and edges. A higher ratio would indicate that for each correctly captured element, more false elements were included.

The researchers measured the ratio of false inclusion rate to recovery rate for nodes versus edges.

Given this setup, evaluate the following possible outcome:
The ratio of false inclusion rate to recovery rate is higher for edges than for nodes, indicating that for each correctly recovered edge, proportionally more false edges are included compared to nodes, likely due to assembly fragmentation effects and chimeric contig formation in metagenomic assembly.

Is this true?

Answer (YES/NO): YES